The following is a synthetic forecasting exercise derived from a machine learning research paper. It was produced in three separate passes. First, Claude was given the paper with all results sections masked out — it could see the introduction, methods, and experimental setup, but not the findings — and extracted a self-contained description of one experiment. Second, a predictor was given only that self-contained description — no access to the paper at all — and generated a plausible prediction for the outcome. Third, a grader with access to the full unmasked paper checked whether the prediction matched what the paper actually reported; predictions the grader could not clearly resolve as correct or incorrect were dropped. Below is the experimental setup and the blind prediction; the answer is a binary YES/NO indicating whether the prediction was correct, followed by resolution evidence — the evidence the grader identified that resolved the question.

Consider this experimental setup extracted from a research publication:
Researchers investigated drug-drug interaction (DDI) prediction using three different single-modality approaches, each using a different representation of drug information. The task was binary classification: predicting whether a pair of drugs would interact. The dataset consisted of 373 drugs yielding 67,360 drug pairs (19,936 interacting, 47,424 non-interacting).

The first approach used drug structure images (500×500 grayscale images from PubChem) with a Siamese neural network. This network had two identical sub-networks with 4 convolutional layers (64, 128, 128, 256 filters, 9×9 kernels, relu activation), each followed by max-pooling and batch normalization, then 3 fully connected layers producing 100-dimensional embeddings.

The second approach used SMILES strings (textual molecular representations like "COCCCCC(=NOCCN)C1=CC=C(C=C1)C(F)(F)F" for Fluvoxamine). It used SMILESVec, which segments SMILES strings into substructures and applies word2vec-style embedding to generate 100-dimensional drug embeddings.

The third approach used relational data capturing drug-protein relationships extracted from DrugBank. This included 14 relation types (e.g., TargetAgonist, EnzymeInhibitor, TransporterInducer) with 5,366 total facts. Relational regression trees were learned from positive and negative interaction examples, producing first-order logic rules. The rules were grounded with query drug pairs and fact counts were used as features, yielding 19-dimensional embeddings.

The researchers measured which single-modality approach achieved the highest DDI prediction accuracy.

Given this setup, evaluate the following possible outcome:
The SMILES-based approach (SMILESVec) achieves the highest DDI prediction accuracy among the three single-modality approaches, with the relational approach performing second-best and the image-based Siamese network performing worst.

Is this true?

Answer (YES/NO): NO